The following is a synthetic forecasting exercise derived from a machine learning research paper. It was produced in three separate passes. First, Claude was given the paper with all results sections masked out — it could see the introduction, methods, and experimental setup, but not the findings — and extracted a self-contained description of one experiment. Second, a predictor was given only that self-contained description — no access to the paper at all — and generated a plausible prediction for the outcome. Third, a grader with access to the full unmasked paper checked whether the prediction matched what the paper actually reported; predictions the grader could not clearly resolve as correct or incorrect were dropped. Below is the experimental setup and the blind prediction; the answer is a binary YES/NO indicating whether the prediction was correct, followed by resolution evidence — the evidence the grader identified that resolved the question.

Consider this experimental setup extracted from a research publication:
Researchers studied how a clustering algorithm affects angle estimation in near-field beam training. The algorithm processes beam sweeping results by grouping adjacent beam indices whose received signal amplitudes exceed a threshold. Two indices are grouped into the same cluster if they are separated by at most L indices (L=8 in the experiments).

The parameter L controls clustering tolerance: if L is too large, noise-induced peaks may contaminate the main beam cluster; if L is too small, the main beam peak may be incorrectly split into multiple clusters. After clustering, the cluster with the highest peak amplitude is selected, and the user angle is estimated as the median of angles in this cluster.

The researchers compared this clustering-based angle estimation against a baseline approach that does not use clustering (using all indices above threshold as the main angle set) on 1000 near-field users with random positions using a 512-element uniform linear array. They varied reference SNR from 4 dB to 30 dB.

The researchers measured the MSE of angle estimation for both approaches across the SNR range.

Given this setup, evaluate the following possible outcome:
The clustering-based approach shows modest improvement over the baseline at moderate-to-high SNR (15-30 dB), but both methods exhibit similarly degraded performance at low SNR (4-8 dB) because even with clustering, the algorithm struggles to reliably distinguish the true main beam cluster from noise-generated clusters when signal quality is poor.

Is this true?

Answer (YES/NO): NO